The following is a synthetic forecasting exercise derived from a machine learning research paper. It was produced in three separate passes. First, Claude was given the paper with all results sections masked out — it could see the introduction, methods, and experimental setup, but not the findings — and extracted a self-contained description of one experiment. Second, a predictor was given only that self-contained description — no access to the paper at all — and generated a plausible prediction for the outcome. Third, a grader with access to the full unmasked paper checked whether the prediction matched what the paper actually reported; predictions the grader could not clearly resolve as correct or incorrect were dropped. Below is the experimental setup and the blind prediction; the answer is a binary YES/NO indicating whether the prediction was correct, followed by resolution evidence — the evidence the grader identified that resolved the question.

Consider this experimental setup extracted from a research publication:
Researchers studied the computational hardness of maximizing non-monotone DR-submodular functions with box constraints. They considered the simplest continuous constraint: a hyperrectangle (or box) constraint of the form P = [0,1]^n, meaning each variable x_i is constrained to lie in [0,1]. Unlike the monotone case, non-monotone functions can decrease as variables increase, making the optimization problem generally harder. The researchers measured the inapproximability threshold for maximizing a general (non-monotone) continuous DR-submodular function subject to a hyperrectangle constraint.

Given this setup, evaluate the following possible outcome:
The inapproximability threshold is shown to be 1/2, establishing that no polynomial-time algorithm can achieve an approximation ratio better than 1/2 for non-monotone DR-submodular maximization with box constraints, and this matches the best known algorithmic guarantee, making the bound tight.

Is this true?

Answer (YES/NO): NO